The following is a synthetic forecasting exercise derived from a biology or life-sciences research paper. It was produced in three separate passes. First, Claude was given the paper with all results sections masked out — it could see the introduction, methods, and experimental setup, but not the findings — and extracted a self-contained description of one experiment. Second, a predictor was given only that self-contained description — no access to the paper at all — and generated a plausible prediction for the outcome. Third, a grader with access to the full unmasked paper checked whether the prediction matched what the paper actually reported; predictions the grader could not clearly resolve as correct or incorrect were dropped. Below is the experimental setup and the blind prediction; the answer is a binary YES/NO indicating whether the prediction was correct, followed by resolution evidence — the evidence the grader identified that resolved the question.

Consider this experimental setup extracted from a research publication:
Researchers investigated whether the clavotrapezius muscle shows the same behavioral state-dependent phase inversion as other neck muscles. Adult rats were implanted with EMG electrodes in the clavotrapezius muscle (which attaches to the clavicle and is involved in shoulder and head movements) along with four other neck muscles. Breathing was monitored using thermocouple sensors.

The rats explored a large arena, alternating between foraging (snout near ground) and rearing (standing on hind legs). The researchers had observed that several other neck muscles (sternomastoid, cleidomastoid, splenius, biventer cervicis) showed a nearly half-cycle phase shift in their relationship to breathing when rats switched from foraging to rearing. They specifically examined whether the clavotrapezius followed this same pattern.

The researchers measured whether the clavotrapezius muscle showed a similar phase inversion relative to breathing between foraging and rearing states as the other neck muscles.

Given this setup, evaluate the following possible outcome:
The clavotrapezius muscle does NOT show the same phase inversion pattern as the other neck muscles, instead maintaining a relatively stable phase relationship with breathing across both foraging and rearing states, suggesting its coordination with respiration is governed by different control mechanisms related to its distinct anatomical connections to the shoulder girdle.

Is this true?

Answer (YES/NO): NO